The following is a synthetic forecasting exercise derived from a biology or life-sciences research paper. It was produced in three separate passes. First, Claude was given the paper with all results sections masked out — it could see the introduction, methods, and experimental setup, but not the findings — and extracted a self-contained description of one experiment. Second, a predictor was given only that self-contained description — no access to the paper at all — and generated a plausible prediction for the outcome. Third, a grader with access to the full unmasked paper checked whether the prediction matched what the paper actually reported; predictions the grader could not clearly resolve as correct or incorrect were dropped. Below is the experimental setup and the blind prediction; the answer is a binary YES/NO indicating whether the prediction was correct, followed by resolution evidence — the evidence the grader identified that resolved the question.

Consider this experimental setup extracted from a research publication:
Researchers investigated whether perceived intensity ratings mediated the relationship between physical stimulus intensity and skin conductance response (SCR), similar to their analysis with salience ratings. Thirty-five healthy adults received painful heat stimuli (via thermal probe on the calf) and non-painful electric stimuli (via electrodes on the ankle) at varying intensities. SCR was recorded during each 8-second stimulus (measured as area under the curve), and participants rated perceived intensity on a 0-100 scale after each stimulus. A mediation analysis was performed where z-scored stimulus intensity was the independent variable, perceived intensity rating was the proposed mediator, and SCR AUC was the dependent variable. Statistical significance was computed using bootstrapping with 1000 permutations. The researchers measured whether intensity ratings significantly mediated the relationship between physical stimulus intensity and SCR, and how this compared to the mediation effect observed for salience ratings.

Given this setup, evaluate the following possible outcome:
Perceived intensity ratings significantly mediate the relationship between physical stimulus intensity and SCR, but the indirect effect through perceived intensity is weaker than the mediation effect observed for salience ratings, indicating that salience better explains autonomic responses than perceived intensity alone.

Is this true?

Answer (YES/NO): NO